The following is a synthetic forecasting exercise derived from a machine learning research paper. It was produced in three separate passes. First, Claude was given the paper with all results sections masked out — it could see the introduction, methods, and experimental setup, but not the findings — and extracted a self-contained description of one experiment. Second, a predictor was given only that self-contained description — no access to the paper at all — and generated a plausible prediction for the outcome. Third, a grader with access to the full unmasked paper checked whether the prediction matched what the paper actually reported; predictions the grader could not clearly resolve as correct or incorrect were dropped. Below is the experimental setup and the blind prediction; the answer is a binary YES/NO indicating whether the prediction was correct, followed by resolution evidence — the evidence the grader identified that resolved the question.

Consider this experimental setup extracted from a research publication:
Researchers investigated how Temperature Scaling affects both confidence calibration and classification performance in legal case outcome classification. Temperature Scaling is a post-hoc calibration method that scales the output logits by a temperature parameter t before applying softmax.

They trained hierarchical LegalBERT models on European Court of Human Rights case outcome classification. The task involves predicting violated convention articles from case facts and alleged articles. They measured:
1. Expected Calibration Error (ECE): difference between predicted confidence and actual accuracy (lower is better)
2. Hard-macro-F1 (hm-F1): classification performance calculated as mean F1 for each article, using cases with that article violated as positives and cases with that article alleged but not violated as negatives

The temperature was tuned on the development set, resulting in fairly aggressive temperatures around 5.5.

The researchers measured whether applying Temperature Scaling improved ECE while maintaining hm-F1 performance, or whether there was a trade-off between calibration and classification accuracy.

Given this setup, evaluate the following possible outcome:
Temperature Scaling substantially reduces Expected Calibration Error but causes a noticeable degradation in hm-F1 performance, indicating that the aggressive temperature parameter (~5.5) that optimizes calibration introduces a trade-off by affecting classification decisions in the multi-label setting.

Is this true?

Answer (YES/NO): NO